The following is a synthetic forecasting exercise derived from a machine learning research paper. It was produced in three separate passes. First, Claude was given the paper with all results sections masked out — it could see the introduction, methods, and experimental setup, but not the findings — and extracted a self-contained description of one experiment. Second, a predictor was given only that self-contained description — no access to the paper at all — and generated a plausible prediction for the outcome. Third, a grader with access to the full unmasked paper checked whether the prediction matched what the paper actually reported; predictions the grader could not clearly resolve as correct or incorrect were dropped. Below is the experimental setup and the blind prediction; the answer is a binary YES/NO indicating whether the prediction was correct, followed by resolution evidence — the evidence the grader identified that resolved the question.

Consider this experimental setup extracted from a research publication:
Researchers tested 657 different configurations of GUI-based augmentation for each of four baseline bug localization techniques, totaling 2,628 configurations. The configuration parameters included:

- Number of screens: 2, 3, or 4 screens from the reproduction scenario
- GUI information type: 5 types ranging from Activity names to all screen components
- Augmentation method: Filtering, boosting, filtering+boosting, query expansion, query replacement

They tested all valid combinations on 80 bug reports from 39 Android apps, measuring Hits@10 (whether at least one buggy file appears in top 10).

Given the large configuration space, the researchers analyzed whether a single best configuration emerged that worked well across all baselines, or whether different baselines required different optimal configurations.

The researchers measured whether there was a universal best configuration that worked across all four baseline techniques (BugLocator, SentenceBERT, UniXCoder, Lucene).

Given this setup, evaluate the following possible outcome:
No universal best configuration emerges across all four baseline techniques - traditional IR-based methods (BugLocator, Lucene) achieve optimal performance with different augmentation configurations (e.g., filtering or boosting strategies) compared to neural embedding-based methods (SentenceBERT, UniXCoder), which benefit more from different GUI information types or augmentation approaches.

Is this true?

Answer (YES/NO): NO